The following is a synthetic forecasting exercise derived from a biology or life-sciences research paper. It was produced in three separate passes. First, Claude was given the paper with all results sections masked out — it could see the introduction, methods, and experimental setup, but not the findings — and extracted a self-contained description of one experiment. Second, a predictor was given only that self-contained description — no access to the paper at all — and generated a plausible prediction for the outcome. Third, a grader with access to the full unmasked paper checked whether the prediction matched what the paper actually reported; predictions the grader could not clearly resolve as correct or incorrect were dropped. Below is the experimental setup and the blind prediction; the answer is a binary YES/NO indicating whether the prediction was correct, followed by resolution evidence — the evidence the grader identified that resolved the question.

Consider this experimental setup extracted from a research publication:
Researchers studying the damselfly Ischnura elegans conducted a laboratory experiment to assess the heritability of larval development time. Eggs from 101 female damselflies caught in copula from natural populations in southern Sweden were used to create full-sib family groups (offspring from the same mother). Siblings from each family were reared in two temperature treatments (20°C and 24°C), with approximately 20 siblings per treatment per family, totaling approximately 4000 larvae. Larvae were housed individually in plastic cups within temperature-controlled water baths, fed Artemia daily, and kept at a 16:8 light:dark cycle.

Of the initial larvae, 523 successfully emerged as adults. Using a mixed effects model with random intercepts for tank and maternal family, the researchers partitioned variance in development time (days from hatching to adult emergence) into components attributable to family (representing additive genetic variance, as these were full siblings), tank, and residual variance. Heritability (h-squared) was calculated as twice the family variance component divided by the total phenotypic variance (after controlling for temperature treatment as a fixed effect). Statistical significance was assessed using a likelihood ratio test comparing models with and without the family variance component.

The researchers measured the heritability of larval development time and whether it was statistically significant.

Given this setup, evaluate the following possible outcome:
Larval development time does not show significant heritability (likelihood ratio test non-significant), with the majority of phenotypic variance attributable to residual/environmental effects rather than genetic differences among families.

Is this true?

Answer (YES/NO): NO